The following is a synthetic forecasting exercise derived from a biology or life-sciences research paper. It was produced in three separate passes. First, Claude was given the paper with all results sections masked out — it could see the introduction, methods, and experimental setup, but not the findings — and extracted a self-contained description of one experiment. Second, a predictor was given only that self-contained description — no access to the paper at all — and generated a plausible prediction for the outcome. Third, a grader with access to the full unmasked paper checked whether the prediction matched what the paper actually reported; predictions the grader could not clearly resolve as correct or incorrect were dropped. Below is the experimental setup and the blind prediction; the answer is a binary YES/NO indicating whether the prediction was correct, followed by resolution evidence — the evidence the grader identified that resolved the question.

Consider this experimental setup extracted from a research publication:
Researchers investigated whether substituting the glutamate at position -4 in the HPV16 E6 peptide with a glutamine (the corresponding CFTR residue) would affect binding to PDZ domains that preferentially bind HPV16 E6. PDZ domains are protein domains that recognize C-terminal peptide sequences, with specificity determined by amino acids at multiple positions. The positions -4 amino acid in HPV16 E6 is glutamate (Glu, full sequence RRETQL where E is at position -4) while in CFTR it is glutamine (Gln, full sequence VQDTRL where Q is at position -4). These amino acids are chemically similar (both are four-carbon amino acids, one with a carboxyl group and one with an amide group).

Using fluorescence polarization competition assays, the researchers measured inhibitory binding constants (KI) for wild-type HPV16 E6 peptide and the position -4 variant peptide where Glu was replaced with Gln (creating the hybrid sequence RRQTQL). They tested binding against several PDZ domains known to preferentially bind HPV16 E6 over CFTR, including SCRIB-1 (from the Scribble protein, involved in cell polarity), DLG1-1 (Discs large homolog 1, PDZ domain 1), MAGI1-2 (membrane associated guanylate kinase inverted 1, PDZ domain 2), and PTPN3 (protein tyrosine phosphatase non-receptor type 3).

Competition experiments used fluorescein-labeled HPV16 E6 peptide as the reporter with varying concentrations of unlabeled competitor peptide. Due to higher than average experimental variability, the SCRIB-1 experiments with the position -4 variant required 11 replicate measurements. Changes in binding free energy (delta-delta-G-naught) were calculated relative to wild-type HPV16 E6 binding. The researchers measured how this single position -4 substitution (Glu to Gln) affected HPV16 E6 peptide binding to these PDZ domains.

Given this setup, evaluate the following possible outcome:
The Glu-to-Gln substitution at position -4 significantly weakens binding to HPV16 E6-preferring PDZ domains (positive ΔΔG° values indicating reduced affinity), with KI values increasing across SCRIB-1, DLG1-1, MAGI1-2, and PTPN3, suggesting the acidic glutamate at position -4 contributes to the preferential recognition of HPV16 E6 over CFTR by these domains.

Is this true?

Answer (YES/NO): NO